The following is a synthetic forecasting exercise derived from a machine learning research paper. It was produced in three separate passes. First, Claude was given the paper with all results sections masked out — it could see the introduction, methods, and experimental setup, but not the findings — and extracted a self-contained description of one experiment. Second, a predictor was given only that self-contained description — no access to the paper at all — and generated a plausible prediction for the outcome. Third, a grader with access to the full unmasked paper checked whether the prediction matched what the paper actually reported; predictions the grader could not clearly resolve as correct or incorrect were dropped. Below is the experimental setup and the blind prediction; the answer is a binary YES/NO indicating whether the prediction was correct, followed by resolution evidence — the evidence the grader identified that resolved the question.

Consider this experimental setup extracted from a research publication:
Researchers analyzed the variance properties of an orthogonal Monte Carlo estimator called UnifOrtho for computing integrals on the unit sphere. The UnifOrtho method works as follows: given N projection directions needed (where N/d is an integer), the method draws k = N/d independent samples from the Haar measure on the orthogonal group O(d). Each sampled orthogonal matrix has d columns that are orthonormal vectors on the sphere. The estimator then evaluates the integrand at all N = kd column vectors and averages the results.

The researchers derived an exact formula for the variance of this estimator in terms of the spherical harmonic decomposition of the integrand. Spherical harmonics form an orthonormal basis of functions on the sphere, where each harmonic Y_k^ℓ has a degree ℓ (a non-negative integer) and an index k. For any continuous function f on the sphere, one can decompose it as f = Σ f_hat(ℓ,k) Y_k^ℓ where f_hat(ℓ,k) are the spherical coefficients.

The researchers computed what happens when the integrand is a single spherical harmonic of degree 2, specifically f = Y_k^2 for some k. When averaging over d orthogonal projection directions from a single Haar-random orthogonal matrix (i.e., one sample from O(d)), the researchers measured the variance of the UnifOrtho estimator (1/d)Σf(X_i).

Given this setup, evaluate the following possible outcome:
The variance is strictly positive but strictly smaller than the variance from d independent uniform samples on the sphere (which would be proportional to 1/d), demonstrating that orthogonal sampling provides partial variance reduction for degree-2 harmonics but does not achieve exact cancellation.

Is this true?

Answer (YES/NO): NO